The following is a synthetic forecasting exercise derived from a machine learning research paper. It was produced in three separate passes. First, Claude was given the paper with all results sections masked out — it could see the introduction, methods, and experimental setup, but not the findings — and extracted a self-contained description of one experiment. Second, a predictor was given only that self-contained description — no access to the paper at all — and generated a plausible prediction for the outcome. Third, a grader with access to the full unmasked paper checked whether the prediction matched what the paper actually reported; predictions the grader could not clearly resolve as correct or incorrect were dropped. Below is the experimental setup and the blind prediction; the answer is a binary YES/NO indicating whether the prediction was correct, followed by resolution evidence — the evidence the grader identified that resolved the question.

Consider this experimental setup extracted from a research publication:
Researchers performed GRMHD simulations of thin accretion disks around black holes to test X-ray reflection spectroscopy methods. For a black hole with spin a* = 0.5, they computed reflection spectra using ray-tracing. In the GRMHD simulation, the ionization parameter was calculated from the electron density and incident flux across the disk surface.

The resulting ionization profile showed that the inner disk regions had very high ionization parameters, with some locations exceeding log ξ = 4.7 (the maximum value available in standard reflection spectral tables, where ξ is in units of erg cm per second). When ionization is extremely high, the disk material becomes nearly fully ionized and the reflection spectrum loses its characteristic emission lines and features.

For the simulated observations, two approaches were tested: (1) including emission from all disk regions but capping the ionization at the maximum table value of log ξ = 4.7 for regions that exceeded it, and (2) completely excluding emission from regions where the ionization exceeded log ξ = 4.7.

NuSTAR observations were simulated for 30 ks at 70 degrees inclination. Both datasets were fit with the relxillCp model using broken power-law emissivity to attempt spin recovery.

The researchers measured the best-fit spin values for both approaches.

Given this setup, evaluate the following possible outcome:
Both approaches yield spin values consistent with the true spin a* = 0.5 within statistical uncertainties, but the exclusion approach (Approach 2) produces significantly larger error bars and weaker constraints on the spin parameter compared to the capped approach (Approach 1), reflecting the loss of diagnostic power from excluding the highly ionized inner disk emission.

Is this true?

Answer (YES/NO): NO